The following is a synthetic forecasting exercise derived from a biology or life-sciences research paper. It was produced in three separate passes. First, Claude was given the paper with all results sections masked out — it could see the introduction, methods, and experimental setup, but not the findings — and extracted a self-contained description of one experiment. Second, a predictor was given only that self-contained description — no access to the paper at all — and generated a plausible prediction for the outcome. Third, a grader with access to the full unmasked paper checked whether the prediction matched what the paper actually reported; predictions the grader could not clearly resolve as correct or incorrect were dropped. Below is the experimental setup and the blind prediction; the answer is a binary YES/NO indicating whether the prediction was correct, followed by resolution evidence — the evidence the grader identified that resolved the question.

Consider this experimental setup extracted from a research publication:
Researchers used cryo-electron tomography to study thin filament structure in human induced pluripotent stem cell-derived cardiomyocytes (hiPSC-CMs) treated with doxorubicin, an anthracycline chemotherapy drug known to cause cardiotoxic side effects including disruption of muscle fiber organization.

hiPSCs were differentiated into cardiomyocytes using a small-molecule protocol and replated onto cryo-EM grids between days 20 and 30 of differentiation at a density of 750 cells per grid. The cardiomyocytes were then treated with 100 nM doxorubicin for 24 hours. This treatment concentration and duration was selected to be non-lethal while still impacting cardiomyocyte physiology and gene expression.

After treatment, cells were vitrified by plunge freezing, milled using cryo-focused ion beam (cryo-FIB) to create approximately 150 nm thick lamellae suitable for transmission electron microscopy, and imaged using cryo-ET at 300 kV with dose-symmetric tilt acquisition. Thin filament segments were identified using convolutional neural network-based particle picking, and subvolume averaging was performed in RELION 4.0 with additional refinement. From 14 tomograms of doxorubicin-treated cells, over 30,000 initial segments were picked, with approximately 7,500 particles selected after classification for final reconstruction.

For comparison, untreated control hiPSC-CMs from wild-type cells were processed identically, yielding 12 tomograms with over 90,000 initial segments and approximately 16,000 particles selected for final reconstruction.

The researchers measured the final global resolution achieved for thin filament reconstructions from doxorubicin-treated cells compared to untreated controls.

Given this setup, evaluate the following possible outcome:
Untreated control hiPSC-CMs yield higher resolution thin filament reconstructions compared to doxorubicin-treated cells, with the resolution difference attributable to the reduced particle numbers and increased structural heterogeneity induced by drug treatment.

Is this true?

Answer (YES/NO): YES